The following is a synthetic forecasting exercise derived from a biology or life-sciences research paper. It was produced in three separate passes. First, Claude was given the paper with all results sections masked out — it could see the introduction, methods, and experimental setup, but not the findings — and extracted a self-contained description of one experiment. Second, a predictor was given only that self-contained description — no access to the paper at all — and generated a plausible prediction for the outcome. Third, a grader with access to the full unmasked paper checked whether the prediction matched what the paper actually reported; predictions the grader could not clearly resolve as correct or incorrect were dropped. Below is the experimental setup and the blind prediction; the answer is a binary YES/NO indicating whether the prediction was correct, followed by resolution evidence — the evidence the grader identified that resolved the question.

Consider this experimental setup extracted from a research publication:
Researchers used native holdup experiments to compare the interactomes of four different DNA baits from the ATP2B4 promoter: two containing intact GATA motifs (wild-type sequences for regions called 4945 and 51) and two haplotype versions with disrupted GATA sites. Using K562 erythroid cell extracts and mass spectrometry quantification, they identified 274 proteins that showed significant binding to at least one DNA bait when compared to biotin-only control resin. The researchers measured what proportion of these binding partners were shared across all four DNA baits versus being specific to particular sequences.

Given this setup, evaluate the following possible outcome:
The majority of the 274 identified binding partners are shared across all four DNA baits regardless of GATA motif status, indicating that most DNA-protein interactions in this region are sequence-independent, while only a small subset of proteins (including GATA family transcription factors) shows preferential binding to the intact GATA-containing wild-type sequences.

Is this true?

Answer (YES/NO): NO